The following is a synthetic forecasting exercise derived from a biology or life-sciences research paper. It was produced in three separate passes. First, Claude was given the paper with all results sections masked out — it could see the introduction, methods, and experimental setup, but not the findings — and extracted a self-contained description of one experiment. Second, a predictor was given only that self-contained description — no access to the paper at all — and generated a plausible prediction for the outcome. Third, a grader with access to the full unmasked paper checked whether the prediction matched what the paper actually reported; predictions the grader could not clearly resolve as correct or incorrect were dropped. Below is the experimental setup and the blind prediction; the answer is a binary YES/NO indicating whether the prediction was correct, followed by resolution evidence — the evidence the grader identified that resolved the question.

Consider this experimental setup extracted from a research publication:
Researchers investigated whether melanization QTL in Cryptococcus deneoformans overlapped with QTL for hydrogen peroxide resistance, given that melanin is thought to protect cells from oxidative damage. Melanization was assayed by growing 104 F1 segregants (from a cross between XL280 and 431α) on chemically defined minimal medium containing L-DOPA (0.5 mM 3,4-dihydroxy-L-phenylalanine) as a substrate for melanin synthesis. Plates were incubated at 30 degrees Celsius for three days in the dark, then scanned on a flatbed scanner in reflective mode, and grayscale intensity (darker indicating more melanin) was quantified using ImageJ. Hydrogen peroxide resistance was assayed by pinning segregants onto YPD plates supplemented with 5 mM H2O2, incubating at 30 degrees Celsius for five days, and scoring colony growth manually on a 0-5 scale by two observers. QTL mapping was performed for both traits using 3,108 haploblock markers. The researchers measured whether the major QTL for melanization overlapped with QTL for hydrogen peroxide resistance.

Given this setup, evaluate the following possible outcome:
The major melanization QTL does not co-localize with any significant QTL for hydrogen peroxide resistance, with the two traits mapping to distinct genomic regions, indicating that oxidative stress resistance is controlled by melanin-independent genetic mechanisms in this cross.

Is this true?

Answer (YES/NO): NO